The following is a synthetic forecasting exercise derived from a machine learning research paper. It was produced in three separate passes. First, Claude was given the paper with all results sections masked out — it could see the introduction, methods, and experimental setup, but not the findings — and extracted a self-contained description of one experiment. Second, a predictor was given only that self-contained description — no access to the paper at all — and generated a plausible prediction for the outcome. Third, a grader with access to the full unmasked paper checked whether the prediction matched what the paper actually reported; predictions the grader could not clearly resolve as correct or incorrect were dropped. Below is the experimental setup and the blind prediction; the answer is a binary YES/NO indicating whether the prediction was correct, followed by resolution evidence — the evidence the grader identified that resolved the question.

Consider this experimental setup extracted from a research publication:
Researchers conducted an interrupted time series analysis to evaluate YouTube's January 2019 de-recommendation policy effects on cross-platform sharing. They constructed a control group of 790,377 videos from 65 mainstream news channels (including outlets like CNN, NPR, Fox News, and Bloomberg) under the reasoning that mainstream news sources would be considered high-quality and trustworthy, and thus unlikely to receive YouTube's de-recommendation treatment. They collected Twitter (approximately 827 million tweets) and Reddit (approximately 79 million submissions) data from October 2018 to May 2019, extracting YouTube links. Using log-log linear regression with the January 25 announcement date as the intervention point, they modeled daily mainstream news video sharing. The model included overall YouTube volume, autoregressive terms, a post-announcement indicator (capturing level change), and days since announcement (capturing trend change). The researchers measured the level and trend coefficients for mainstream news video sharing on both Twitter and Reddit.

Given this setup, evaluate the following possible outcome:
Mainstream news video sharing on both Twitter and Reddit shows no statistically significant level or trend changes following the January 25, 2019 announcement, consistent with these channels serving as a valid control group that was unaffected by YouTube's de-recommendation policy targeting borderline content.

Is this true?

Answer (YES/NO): NO